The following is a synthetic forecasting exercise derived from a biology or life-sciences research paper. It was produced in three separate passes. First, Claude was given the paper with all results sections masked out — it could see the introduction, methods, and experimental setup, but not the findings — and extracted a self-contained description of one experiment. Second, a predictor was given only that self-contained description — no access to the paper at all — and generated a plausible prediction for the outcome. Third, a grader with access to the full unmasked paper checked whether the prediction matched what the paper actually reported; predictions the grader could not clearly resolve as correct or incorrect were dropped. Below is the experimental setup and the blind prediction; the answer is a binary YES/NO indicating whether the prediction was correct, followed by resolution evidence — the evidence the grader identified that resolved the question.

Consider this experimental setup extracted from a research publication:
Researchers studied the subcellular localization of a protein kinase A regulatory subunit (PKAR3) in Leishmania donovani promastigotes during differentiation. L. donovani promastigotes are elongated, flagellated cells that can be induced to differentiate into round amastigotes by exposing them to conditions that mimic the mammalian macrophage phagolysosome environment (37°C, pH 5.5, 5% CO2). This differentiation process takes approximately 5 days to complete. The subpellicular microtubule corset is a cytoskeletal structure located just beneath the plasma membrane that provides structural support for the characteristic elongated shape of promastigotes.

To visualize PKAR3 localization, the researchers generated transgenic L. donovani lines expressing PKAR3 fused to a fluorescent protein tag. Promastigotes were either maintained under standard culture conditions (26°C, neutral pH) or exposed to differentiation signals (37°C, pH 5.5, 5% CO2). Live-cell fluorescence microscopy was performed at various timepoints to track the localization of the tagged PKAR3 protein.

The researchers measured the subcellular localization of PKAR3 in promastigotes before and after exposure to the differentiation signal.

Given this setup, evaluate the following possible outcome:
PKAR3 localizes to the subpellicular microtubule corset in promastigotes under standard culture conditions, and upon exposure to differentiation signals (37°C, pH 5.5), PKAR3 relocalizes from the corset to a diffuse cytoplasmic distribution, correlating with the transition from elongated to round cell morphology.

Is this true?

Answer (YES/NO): NO